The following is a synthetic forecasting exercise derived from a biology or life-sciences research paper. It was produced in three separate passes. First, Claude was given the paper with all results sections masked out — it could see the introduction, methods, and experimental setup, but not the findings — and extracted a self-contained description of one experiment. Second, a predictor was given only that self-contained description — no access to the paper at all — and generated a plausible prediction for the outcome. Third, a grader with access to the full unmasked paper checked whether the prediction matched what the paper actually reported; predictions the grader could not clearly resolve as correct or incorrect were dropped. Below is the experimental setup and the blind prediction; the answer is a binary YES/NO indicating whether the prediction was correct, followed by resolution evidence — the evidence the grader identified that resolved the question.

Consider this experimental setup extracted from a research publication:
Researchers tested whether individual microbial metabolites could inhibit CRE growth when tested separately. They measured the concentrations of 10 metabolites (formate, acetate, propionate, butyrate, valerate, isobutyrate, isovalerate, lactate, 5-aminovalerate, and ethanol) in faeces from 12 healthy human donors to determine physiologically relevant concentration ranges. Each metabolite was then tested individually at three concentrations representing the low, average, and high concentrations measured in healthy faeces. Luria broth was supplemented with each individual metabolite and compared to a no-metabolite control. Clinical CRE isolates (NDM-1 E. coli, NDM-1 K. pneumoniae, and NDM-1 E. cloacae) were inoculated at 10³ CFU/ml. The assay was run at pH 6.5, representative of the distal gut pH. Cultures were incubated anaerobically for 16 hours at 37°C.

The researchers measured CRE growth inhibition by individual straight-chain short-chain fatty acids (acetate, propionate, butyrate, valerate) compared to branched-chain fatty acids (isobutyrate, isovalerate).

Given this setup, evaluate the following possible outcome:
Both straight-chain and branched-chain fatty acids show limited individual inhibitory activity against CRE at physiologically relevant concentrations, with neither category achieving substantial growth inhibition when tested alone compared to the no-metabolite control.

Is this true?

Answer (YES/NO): NO